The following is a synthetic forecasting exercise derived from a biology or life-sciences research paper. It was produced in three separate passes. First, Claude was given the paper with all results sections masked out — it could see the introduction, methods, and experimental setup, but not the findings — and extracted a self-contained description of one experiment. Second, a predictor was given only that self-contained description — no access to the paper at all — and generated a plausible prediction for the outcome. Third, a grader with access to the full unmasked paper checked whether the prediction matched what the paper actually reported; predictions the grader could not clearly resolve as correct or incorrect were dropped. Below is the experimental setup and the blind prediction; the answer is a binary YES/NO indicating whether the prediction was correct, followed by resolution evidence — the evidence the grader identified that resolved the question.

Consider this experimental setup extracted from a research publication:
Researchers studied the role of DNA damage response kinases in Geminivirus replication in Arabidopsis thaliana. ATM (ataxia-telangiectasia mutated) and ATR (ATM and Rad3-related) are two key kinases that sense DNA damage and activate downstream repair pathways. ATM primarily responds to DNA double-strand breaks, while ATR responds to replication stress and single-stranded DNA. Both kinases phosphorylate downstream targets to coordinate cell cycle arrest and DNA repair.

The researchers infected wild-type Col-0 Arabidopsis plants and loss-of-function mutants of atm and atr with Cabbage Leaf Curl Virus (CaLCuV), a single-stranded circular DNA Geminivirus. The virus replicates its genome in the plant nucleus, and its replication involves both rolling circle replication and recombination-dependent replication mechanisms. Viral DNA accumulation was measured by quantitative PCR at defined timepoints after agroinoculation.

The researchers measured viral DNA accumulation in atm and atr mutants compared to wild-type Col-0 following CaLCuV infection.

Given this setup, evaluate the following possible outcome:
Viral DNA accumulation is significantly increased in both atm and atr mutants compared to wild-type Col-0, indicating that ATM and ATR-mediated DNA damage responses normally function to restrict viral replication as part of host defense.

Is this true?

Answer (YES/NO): NO